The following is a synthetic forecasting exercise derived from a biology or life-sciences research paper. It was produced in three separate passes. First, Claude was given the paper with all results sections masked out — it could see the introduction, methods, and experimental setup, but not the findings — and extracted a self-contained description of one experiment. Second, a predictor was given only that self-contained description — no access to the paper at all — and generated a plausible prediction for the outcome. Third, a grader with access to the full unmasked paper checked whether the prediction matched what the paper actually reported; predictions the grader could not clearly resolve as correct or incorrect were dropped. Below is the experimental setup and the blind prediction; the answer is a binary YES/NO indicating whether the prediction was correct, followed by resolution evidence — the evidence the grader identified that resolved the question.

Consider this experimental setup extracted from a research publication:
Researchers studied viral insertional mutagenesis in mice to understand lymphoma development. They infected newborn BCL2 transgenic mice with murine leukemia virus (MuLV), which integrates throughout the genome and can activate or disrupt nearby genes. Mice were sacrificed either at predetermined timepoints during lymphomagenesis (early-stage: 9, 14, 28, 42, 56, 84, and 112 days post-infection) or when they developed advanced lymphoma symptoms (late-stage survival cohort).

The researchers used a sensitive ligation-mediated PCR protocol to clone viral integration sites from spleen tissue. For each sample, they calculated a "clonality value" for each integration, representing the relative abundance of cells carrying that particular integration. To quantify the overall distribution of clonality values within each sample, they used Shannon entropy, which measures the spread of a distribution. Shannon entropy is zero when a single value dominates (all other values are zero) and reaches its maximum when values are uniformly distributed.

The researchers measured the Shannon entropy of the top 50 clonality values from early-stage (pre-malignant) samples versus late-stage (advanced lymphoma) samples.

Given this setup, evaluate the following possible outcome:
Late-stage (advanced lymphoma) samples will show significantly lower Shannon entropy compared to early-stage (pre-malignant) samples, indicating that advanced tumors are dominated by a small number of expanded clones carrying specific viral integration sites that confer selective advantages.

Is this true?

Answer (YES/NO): YES